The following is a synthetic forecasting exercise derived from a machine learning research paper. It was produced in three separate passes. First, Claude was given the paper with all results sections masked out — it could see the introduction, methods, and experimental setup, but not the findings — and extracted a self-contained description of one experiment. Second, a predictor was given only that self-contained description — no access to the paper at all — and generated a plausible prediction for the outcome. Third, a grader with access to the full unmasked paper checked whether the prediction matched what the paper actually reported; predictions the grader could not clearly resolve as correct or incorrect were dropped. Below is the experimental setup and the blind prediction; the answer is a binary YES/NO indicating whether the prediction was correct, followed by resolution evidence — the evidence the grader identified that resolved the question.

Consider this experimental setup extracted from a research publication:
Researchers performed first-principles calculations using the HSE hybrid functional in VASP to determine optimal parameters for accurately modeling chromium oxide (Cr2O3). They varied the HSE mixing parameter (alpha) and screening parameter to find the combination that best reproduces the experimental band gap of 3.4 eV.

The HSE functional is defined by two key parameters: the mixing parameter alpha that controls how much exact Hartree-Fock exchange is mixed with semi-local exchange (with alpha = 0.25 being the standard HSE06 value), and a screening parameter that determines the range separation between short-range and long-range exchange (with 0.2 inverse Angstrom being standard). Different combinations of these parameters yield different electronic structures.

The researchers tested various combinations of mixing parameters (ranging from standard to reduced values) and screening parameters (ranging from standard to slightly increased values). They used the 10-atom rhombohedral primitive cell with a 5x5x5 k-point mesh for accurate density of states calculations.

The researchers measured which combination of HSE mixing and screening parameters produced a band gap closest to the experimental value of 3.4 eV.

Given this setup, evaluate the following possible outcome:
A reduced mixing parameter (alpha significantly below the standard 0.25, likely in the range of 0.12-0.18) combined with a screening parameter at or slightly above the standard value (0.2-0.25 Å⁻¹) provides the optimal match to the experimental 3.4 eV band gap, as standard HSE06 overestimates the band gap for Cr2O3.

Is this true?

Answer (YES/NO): NO